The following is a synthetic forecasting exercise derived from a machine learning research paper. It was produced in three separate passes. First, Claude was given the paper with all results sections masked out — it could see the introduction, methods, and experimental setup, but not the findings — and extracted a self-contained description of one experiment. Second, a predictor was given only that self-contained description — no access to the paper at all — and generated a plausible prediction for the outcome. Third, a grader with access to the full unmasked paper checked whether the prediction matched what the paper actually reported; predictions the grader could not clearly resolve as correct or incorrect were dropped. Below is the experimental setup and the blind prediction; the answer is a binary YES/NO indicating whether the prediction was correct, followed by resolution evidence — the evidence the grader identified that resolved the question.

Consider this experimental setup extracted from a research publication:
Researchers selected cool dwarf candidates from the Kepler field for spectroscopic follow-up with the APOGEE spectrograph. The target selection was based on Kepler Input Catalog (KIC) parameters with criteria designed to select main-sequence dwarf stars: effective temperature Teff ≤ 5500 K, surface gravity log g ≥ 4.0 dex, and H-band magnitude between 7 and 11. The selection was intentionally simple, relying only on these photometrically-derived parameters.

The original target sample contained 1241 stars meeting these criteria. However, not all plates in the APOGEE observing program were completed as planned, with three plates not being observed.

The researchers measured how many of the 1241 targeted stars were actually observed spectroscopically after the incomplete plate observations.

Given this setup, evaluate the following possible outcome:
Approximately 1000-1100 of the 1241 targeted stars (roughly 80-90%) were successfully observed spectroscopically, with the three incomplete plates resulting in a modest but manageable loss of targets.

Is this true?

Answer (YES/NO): NO